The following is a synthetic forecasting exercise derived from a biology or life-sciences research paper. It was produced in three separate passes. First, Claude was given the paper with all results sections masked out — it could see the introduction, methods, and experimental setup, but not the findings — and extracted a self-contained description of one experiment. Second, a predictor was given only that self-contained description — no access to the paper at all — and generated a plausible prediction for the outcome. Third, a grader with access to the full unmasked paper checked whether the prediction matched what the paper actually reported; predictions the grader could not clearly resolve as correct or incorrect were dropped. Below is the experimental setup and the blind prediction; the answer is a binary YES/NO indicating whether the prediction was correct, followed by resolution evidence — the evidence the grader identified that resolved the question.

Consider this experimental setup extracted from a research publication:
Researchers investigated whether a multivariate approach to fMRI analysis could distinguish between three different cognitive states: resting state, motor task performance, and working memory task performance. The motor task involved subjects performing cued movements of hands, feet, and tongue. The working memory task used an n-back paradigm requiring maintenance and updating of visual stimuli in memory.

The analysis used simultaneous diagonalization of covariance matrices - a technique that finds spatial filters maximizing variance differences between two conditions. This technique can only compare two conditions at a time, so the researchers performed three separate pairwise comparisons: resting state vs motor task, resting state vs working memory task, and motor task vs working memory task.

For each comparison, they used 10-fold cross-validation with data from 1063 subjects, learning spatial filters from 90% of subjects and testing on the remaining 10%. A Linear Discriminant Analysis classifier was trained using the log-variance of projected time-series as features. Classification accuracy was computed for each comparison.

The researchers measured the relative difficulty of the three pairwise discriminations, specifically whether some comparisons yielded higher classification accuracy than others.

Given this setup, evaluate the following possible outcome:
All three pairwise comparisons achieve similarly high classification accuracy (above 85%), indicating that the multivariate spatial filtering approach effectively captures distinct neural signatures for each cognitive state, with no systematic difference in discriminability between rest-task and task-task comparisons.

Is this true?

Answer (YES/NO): YES